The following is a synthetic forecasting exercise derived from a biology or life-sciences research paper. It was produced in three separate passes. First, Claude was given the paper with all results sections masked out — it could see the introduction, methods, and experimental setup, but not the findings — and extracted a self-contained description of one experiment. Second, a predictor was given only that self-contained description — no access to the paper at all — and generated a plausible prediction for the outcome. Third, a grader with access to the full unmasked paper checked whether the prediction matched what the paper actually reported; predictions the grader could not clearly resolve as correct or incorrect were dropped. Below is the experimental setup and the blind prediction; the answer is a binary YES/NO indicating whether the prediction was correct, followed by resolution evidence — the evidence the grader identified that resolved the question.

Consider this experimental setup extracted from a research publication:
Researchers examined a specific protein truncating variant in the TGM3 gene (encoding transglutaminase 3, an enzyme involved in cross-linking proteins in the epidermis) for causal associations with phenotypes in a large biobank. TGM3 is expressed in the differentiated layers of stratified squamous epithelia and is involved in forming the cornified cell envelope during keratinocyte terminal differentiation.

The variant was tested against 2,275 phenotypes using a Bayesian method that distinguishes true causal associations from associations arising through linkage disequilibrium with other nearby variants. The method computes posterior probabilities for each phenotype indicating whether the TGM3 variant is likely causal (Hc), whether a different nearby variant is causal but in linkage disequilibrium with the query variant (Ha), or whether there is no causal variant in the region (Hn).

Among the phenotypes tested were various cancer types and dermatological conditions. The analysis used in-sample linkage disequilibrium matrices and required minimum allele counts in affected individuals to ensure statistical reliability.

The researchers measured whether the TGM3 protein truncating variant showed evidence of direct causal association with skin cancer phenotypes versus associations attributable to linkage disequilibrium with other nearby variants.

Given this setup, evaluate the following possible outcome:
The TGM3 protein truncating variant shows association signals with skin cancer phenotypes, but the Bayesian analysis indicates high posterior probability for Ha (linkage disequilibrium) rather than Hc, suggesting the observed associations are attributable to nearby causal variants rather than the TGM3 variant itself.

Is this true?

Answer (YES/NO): NO